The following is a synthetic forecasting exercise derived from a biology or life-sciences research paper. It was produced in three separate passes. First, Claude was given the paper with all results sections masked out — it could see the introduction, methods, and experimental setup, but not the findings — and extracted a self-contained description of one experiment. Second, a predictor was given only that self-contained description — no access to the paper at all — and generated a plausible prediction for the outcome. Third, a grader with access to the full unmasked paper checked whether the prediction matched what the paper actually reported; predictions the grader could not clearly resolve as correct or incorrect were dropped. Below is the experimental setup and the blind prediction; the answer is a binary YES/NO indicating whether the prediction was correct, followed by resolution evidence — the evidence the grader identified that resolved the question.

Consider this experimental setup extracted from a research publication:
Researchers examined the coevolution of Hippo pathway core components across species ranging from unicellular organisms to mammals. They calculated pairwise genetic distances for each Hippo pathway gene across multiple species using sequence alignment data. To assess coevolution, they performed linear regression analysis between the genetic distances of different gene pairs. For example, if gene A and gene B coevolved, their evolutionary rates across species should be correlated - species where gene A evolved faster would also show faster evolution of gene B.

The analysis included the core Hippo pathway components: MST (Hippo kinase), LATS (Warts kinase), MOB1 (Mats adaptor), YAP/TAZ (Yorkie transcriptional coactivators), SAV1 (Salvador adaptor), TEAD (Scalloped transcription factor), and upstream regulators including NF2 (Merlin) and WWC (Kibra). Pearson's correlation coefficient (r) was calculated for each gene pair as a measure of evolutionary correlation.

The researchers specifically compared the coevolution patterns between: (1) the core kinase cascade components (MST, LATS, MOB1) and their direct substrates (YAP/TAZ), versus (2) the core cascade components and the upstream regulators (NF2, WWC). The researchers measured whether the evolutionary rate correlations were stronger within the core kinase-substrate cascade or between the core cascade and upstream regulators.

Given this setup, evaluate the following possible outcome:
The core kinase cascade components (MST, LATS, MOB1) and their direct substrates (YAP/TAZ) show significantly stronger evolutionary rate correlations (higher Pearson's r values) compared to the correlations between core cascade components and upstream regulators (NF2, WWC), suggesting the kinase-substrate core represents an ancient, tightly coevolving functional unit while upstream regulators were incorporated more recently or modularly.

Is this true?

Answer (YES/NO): NO